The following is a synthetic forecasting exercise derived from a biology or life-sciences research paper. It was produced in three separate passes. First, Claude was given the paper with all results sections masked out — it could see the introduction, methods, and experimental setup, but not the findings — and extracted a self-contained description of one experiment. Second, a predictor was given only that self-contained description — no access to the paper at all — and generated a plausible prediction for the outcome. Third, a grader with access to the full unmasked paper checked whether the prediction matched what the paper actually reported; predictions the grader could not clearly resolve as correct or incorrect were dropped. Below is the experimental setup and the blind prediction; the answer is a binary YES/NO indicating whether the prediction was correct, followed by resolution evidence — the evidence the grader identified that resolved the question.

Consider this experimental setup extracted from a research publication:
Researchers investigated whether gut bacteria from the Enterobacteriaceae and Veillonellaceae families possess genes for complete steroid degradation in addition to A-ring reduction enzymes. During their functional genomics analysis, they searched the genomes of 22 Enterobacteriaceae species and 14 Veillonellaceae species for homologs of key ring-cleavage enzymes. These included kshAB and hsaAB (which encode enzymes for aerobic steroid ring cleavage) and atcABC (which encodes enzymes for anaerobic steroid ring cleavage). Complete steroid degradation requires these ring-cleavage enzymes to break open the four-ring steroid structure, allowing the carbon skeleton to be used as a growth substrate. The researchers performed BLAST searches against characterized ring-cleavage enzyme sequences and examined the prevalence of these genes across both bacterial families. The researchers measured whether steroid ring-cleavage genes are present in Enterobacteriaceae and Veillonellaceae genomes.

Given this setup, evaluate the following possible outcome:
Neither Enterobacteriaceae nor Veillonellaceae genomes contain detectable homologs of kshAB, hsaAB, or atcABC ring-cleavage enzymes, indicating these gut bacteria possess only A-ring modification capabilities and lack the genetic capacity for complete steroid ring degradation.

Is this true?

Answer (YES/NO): NO